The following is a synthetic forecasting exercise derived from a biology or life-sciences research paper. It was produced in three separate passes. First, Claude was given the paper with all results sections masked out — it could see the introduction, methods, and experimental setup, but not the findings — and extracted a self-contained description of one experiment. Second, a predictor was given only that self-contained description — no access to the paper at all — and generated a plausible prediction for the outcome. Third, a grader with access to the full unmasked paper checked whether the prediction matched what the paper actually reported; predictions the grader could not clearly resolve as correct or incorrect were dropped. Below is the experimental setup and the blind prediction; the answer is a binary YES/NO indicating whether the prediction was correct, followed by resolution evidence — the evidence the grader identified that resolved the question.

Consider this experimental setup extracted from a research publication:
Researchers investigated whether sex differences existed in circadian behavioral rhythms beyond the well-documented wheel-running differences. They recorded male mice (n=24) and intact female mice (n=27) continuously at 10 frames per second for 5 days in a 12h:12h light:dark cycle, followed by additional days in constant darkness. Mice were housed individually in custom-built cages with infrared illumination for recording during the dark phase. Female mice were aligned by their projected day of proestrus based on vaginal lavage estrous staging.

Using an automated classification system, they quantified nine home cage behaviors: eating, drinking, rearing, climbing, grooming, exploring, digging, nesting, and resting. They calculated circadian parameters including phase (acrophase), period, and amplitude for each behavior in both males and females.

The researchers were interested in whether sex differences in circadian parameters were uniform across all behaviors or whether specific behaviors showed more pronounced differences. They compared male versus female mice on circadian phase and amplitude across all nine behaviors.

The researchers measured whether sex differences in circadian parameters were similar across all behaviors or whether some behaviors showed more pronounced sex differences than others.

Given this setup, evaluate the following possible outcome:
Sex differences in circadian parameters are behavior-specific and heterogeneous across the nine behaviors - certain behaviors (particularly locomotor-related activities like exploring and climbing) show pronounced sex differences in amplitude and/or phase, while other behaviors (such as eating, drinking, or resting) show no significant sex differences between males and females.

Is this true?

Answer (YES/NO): NO